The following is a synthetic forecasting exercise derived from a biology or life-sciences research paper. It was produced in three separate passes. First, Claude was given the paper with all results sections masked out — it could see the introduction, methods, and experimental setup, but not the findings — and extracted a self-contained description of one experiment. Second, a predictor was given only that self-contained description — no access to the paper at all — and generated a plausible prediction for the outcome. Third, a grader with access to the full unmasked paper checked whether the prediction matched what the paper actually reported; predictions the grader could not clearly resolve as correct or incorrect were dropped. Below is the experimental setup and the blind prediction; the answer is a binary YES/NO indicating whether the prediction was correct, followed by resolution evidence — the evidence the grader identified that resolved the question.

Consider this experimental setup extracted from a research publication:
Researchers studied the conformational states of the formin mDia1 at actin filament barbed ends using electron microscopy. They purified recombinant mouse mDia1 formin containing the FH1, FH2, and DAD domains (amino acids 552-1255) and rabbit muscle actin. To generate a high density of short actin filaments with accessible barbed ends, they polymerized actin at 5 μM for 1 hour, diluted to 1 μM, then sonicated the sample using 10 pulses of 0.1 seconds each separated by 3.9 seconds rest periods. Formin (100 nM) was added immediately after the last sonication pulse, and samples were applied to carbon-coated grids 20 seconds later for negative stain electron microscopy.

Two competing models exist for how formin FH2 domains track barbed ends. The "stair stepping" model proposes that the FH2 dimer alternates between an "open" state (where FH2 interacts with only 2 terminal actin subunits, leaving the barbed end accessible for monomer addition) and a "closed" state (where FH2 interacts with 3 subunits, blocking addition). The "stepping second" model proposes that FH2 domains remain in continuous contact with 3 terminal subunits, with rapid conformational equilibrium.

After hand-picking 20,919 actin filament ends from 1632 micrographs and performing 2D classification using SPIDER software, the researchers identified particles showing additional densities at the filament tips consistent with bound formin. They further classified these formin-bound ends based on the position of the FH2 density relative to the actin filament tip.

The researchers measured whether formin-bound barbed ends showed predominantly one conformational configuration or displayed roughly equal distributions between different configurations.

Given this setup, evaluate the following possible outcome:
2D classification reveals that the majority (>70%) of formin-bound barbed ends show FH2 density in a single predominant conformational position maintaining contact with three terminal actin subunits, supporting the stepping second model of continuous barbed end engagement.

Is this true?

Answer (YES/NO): NO